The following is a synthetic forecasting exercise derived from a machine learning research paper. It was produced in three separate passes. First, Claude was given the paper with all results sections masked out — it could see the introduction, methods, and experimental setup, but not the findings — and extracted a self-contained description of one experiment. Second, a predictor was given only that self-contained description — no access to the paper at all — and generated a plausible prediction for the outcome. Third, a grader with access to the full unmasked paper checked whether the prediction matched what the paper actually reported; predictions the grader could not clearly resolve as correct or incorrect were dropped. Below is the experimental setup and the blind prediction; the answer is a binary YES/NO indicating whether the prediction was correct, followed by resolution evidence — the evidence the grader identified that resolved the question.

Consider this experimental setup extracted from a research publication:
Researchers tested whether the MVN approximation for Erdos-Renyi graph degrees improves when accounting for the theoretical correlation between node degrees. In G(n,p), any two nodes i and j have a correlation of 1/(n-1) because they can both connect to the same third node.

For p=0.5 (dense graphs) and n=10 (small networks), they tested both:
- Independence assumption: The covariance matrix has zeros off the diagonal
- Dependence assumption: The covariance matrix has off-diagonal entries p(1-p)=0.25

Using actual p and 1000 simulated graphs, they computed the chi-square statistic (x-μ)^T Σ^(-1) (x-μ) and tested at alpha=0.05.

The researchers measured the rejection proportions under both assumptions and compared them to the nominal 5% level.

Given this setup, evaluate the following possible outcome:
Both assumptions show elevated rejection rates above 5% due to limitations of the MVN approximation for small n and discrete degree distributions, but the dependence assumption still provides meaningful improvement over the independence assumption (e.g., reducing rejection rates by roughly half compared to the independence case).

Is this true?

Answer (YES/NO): NO